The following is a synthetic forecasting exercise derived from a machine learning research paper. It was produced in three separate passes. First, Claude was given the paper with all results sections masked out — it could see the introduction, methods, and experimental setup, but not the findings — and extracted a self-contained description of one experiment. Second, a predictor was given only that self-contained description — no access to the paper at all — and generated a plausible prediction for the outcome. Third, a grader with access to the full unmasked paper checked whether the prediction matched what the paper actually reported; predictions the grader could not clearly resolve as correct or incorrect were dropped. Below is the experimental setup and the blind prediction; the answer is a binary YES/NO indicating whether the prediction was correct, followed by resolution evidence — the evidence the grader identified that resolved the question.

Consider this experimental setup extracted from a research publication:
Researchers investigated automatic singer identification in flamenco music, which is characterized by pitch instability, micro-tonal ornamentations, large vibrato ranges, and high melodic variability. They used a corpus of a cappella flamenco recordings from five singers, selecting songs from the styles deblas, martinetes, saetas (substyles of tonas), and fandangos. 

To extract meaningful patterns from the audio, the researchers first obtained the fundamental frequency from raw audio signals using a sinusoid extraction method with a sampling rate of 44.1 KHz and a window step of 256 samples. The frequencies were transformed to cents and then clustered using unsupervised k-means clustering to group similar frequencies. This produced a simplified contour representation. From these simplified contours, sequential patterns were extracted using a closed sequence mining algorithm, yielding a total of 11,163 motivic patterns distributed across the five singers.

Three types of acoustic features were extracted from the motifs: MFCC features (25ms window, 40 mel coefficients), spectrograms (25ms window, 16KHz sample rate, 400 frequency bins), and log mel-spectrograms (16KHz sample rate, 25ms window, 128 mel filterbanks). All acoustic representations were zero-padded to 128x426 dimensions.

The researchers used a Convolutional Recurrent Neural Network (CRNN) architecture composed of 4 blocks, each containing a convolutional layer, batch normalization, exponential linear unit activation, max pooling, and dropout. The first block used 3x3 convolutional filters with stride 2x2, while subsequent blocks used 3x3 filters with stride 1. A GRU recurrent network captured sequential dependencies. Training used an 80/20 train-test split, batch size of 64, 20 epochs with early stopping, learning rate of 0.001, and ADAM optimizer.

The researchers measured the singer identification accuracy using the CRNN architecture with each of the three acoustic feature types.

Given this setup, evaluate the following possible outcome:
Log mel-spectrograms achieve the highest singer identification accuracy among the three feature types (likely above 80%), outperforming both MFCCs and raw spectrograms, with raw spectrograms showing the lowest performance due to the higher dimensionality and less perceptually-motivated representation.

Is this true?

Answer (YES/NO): YES